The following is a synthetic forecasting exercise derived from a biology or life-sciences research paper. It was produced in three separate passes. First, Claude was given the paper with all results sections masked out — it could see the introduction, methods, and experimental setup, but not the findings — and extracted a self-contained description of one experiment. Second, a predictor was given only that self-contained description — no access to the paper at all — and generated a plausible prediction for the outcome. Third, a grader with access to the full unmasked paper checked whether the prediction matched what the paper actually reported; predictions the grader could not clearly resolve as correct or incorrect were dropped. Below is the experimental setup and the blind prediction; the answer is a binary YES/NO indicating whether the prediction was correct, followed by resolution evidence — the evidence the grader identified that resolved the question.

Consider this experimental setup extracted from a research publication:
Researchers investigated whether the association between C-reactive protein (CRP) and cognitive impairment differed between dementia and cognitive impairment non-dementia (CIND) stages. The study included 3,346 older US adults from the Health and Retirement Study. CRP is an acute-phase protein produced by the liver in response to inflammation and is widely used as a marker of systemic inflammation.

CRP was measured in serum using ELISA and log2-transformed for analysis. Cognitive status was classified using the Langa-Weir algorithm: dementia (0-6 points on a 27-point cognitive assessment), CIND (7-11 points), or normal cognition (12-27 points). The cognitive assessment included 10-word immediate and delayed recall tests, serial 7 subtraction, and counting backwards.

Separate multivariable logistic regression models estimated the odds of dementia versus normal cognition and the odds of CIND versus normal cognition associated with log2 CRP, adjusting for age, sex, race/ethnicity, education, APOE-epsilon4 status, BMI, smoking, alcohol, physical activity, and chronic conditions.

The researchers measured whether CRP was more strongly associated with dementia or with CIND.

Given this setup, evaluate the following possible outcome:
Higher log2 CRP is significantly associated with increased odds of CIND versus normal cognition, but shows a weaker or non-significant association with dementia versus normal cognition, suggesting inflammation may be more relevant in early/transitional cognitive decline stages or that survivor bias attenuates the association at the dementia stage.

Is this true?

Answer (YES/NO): NO